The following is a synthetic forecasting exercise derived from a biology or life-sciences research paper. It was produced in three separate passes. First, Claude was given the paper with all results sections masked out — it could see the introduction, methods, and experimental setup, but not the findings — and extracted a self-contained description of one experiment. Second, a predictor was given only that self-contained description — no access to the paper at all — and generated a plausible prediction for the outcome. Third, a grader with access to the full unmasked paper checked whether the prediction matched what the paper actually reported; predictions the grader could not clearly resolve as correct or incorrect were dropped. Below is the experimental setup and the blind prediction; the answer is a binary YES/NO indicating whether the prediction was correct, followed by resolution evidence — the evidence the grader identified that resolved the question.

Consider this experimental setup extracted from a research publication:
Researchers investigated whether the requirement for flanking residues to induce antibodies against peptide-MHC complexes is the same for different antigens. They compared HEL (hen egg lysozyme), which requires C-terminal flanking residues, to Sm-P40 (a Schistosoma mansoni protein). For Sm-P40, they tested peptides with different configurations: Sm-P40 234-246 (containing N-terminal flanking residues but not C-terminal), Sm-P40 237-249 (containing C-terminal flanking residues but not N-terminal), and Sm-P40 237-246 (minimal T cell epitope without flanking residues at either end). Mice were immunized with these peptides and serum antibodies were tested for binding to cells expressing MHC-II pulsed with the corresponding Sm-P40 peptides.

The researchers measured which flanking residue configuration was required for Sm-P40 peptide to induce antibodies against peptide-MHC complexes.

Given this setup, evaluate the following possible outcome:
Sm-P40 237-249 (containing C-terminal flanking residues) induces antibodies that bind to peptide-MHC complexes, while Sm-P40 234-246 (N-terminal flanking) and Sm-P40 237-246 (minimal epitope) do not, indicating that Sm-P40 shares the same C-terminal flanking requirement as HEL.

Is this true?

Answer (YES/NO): NO